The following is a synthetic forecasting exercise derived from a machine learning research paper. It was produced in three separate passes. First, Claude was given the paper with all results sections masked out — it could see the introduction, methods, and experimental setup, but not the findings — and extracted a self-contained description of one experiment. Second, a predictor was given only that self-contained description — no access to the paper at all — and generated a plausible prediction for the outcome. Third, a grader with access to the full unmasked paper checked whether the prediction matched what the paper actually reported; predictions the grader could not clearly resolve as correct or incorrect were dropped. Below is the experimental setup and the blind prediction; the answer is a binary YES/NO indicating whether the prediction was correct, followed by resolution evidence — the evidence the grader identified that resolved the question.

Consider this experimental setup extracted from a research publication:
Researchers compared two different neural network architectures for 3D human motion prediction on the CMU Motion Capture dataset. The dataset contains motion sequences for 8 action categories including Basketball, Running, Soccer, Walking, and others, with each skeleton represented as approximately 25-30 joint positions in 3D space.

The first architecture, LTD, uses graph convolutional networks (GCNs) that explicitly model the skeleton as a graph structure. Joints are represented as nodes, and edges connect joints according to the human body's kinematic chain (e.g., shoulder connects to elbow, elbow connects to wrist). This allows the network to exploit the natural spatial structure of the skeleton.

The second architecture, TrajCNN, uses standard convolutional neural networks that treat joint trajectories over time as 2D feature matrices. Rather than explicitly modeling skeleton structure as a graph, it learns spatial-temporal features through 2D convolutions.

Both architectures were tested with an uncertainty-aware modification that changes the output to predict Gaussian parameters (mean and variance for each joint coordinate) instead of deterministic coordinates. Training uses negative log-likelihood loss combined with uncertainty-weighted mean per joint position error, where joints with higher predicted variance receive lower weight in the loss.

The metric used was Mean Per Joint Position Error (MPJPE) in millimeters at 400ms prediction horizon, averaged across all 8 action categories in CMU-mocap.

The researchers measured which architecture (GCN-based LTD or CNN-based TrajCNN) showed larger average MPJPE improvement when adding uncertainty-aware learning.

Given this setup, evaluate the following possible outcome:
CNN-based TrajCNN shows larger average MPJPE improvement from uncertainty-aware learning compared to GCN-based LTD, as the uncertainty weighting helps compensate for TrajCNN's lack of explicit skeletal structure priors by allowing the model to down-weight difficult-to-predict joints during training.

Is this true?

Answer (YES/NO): NO